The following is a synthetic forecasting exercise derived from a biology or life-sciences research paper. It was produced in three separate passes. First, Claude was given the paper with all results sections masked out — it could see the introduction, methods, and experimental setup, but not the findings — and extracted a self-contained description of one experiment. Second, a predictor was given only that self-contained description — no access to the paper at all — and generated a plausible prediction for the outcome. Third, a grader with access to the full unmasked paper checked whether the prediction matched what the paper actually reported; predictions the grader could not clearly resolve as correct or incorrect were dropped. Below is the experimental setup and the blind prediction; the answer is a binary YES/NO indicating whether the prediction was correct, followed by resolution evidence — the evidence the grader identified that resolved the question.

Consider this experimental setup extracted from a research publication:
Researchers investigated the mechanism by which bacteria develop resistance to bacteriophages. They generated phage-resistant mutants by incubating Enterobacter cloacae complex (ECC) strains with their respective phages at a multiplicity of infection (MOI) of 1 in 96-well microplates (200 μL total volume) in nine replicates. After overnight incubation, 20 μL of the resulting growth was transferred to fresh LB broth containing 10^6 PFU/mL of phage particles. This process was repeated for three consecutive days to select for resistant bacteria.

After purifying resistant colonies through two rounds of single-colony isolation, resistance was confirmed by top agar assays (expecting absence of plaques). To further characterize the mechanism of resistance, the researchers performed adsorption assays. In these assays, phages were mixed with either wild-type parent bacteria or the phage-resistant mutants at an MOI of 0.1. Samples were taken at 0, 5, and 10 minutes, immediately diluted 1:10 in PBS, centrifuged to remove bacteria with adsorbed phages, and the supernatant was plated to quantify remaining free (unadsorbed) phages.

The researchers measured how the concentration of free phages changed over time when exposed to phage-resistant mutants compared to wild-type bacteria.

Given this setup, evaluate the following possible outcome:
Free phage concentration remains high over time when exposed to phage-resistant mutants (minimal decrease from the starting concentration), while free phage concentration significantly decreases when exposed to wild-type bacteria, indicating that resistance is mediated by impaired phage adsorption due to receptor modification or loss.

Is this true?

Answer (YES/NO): YES